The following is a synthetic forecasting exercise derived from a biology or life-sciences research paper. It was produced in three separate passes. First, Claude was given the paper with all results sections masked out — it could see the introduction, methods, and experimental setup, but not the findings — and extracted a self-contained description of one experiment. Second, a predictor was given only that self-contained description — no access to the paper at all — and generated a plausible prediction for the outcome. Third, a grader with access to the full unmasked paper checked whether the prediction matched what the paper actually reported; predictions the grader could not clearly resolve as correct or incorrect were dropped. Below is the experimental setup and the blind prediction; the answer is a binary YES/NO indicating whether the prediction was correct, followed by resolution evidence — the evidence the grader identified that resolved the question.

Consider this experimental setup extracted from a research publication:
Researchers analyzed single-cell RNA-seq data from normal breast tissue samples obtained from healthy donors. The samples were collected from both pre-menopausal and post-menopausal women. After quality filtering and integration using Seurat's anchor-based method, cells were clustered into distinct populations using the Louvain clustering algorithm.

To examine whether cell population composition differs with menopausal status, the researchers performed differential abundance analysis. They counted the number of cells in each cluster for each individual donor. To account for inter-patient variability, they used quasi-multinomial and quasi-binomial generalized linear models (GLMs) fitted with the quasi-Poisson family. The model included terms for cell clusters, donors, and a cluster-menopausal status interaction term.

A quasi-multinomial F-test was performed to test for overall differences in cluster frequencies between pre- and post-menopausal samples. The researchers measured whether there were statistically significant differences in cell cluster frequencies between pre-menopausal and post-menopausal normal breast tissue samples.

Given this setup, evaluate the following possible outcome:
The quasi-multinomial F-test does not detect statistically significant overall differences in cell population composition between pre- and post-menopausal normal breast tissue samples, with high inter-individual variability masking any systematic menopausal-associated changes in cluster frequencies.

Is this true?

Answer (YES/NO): NO